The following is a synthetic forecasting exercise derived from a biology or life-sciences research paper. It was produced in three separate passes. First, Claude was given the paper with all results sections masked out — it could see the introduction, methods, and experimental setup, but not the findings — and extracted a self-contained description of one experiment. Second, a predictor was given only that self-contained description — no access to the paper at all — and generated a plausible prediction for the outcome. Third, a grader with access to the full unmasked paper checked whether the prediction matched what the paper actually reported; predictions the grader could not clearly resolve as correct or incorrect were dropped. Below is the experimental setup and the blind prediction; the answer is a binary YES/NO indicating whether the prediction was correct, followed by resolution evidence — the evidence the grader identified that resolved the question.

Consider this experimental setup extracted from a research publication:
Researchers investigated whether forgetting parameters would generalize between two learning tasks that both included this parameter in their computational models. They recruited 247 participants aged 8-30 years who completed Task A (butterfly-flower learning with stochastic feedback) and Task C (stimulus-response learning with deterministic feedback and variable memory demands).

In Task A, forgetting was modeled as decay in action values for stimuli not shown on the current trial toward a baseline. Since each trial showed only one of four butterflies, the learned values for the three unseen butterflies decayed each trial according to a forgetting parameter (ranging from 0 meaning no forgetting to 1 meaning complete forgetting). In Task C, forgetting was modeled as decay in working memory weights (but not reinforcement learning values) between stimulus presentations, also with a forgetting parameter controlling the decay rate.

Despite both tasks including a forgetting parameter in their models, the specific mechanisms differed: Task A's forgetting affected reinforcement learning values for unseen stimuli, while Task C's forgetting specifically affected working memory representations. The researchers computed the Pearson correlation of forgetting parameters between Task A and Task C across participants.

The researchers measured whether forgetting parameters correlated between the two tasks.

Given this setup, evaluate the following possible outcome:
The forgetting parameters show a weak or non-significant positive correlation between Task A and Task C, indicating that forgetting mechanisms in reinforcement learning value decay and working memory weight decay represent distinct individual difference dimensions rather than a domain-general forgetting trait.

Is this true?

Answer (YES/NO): YES